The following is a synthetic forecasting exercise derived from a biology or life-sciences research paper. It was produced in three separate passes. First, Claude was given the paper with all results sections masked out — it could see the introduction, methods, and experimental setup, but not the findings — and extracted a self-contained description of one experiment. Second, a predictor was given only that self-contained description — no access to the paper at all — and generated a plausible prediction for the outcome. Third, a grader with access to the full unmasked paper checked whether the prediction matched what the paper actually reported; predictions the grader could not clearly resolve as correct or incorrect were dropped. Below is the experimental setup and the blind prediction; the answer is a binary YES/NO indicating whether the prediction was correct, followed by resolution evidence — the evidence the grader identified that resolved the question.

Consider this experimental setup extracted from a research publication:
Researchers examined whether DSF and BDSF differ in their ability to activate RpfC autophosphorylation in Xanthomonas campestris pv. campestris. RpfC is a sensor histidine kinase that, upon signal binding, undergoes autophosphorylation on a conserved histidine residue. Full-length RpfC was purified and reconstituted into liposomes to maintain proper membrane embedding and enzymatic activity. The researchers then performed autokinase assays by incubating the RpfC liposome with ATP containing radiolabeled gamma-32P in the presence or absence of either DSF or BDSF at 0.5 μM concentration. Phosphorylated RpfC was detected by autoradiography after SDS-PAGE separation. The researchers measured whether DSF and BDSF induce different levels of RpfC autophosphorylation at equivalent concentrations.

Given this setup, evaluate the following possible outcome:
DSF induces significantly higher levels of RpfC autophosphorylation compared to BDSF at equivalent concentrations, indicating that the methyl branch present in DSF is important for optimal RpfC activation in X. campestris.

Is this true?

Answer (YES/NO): NO